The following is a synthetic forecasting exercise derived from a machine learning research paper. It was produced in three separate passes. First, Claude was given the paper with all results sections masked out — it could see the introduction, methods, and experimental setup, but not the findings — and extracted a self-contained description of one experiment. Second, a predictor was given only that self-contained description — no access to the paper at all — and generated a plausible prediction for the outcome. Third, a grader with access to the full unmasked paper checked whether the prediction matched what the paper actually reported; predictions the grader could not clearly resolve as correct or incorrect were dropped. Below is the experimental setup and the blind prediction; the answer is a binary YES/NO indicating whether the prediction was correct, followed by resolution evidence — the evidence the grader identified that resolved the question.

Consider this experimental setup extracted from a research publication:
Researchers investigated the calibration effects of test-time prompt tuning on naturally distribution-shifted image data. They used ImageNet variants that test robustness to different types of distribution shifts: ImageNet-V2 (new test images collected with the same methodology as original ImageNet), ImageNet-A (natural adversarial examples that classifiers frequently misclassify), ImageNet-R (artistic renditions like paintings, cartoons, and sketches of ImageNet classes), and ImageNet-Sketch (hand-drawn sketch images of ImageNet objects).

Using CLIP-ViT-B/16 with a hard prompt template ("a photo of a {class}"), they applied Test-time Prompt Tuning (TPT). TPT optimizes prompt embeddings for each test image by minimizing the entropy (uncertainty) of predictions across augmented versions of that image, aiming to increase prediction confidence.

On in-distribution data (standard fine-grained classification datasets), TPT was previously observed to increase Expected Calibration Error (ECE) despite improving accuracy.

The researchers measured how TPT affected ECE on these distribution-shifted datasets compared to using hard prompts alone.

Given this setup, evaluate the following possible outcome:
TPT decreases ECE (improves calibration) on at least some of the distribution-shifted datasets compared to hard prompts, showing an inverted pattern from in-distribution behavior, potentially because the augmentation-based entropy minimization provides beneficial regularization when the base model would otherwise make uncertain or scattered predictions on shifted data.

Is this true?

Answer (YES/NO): NO